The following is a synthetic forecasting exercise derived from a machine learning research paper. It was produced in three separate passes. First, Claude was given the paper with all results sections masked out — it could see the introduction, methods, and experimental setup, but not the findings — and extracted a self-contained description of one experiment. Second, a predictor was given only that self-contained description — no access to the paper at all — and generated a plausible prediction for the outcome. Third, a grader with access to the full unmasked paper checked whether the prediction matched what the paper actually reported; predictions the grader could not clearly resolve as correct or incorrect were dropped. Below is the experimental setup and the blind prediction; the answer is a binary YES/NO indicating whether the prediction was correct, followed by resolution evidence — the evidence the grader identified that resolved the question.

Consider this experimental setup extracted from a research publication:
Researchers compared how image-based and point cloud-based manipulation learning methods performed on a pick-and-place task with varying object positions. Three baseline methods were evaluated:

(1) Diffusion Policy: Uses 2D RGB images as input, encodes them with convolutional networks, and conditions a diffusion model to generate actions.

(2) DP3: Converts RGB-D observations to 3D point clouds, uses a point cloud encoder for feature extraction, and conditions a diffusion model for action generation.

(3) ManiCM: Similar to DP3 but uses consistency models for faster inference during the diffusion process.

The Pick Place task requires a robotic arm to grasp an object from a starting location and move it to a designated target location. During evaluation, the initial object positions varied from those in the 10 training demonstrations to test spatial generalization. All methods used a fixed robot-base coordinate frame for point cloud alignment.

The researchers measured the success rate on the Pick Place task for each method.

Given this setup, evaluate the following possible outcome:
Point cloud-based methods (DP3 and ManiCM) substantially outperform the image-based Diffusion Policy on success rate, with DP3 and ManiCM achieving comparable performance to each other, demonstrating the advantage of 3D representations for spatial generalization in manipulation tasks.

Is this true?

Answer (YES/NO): YES